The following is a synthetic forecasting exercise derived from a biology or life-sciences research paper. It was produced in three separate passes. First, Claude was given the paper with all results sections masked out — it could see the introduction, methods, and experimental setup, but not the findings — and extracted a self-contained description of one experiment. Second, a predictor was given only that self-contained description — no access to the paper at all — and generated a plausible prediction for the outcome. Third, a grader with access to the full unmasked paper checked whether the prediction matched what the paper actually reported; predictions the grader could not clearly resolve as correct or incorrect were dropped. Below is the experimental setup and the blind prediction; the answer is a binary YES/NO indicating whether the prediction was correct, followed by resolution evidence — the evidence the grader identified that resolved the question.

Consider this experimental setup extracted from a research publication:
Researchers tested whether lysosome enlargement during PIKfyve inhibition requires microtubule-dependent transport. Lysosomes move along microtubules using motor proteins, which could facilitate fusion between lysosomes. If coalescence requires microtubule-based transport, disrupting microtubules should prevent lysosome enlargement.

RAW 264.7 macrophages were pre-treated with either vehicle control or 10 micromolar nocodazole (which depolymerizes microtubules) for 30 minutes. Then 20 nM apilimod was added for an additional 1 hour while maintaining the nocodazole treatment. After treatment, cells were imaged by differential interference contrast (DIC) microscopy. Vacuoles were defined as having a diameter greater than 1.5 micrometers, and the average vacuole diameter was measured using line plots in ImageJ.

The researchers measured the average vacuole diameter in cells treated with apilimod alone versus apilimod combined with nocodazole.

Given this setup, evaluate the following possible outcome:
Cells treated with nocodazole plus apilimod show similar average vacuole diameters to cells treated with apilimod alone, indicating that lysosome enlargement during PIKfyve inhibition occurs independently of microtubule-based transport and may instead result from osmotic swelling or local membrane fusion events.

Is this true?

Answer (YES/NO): NO